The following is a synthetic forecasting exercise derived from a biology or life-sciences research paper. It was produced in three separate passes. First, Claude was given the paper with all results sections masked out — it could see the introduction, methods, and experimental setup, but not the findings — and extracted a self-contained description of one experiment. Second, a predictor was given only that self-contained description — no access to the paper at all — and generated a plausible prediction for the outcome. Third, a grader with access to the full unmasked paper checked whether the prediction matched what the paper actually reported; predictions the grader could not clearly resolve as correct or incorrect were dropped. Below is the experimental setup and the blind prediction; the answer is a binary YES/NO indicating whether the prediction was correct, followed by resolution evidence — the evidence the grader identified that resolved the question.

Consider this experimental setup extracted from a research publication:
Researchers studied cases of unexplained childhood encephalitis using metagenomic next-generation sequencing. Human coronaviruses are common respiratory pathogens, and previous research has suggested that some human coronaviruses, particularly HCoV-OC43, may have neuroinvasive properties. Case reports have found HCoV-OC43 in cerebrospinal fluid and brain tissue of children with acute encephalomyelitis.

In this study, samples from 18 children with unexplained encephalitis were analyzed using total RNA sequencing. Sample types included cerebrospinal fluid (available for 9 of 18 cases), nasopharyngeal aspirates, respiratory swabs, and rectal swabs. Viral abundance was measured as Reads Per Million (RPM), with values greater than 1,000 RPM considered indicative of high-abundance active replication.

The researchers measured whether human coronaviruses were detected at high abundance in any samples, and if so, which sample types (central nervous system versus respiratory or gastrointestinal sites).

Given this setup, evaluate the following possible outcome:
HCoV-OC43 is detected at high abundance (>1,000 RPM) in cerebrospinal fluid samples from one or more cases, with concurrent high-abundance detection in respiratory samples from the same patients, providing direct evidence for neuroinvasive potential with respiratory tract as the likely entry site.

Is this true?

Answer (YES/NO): NO